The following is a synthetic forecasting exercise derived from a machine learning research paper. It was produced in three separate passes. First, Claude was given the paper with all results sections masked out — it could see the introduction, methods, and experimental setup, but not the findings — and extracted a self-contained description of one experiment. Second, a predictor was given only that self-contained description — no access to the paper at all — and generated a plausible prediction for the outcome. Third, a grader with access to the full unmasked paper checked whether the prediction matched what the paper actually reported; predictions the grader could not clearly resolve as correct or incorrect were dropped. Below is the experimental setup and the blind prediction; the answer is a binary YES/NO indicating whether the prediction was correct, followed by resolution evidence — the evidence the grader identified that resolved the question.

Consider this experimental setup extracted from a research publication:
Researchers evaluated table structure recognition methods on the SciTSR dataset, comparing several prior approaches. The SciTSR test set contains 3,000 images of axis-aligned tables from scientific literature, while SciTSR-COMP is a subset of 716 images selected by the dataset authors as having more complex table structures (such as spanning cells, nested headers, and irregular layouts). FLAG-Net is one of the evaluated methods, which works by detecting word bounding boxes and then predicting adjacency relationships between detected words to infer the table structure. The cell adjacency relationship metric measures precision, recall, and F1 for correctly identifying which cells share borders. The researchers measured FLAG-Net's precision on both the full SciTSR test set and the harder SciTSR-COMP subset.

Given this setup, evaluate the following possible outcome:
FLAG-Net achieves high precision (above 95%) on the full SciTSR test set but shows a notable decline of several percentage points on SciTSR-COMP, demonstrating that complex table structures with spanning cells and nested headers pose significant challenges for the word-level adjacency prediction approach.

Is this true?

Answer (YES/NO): NO